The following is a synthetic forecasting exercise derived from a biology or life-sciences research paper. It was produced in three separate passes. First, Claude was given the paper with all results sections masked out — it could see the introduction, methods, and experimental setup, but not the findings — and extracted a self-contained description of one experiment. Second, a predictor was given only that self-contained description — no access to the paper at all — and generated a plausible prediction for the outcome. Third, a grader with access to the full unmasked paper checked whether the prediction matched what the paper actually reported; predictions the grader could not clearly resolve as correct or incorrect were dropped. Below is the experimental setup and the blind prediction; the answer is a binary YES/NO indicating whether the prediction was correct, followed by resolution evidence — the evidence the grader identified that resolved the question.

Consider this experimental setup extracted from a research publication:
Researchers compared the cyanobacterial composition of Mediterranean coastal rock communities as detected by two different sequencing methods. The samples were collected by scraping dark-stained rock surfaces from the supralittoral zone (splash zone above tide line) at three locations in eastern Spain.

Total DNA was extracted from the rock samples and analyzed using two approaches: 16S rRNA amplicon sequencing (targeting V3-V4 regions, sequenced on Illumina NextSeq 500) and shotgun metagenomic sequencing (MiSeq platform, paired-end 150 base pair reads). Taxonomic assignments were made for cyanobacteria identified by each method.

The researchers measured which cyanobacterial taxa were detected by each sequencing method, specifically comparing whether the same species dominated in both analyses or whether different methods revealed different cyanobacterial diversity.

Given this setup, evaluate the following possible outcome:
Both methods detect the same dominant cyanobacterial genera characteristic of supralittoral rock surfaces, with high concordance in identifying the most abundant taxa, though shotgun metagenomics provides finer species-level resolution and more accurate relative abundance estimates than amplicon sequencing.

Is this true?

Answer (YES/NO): NO